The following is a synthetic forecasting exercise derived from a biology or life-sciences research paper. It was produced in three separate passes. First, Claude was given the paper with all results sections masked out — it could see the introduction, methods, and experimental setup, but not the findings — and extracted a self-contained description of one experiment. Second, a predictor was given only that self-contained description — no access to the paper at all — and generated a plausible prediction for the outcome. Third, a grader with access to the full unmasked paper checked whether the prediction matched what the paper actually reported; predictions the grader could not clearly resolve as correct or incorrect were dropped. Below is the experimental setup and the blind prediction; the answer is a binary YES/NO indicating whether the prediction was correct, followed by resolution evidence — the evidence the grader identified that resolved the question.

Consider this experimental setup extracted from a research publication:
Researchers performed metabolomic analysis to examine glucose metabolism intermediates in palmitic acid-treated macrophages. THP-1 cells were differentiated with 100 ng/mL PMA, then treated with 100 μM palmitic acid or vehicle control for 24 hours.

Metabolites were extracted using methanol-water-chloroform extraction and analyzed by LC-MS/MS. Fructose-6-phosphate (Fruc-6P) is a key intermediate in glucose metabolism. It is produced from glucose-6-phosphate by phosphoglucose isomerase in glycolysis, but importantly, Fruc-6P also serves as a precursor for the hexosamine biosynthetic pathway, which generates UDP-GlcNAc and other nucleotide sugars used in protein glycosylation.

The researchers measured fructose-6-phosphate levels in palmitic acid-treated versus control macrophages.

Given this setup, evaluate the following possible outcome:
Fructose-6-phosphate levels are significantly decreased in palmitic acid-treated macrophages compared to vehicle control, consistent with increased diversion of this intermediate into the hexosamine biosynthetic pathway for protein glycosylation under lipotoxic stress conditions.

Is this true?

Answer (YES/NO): NO